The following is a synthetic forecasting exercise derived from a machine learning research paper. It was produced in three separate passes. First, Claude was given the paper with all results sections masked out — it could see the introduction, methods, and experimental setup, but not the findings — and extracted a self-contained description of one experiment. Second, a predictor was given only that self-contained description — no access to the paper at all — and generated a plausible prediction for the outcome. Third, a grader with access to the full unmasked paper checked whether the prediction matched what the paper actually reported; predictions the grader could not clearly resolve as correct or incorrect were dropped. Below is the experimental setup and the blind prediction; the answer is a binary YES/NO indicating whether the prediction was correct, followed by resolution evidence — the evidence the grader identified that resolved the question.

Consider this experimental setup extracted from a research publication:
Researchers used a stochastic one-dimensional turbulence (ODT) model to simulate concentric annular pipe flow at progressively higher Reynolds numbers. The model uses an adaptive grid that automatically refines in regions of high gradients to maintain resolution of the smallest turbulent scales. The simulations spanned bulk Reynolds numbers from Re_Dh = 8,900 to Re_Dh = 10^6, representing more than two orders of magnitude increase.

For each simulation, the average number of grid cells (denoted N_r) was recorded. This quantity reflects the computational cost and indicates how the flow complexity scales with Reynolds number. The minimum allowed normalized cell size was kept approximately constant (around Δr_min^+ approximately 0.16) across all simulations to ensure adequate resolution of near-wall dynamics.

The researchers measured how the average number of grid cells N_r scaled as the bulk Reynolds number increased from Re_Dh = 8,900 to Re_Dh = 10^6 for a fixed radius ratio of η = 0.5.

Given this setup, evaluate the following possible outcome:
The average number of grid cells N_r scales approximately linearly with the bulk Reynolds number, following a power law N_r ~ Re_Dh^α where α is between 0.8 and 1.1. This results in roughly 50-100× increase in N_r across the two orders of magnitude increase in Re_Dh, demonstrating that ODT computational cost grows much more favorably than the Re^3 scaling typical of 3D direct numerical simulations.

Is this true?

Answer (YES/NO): NO